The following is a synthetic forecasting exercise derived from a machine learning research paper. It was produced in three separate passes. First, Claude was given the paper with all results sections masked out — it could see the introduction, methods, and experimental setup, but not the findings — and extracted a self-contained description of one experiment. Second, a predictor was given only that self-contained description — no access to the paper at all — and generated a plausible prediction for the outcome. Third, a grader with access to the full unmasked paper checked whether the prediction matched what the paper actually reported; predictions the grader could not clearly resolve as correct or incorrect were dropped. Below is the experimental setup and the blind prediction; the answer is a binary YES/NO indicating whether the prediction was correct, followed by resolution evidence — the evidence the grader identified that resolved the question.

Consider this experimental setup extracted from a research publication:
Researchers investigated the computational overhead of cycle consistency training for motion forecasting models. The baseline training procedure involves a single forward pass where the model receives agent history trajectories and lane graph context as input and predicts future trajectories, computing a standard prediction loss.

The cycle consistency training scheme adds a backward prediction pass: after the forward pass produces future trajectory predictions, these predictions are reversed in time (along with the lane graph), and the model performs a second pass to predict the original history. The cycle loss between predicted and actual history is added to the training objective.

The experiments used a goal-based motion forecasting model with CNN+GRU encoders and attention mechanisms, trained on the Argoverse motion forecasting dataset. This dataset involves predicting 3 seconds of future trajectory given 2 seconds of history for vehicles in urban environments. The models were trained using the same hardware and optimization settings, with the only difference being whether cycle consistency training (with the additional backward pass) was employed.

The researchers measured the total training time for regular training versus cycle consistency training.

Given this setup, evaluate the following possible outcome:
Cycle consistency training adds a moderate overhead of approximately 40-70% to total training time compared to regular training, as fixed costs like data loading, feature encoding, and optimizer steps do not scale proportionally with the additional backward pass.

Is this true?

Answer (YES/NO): NO